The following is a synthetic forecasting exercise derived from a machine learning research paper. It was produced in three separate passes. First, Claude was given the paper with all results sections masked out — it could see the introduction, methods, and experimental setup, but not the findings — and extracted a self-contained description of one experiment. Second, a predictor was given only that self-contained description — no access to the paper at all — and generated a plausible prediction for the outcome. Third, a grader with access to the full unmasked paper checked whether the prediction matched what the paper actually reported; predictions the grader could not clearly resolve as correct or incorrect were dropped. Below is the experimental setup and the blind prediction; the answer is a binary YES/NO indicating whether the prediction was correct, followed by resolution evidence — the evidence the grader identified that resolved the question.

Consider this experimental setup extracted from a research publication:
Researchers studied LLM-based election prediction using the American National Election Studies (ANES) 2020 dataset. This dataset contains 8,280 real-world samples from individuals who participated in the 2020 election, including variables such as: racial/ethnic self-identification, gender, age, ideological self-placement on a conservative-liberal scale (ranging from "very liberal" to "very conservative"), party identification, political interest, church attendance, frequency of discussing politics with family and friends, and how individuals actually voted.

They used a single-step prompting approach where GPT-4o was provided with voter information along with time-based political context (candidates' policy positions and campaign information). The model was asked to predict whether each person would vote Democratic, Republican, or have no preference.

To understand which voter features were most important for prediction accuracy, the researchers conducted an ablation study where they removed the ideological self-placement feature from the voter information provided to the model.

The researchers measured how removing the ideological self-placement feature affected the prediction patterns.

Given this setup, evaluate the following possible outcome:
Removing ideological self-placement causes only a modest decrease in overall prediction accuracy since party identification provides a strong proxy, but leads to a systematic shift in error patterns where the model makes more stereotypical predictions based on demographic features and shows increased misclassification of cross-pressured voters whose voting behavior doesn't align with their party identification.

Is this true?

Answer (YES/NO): NO